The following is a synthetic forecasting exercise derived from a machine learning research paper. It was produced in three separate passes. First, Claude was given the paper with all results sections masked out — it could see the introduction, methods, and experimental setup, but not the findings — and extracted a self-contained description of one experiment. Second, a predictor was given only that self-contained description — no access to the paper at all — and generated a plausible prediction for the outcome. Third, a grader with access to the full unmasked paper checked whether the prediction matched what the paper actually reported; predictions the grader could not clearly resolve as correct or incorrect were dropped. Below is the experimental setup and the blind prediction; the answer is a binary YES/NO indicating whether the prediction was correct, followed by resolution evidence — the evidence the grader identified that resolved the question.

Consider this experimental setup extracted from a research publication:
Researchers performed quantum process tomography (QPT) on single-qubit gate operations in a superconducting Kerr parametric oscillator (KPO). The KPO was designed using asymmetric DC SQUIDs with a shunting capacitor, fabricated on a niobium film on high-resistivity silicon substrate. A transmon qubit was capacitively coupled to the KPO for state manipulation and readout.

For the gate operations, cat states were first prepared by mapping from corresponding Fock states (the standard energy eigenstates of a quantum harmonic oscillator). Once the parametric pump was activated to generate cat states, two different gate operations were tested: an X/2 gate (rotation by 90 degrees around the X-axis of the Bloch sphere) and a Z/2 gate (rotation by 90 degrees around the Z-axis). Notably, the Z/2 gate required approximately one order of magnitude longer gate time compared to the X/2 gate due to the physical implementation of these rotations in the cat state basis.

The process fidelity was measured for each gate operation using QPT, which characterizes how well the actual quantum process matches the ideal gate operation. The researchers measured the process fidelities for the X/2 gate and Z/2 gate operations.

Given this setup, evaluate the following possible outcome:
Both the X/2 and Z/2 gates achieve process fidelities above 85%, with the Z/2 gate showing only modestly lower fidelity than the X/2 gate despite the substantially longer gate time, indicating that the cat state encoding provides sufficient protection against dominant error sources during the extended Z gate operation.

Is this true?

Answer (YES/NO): NO